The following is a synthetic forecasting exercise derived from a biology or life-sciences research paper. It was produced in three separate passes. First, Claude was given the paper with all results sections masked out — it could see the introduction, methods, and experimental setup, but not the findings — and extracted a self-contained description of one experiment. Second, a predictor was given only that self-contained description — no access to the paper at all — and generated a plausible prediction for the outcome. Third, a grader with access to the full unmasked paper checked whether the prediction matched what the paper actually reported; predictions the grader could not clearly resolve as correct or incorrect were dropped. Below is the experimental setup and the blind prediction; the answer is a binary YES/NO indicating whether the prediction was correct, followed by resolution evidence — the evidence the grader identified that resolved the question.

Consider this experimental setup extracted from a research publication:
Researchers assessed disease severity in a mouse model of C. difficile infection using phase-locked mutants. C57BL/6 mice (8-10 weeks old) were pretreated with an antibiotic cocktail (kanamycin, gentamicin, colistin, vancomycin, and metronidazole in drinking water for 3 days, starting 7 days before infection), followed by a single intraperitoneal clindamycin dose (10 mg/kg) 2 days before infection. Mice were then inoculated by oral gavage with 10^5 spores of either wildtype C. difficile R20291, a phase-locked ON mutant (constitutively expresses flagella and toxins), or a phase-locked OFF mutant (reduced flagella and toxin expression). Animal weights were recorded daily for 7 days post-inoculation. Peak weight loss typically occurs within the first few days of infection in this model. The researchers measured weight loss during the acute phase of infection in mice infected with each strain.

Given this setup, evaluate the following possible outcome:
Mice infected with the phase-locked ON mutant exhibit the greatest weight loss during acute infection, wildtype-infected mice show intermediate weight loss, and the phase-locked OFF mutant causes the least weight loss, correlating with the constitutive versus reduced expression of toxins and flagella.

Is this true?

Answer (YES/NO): YES